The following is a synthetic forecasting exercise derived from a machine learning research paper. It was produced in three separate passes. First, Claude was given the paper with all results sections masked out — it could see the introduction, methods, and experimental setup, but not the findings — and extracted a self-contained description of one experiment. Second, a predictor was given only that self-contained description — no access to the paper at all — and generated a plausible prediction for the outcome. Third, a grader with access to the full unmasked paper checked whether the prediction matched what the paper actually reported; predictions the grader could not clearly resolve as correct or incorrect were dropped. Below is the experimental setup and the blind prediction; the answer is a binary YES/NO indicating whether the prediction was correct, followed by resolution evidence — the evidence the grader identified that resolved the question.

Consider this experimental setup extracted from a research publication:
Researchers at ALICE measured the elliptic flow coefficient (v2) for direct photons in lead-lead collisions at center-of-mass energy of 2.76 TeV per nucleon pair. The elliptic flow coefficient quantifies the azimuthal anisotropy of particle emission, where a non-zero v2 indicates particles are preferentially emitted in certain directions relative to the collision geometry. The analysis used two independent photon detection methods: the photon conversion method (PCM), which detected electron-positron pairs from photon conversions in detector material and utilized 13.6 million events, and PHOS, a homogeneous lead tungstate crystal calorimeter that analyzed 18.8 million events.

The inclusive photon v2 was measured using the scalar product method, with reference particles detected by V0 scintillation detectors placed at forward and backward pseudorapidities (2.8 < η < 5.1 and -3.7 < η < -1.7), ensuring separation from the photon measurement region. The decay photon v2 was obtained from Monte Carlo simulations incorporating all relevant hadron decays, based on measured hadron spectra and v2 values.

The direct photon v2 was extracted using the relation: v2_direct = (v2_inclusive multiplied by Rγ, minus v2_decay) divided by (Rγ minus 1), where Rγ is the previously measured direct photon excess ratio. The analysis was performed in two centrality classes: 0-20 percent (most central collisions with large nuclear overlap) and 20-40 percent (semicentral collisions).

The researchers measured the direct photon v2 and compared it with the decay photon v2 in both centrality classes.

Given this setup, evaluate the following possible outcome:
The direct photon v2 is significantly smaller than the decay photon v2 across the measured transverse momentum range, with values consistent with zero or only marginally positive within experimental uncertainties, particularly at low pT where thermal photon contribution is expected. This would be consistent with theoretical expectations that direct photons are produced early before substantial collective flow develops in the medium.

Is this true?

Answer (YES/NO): NO